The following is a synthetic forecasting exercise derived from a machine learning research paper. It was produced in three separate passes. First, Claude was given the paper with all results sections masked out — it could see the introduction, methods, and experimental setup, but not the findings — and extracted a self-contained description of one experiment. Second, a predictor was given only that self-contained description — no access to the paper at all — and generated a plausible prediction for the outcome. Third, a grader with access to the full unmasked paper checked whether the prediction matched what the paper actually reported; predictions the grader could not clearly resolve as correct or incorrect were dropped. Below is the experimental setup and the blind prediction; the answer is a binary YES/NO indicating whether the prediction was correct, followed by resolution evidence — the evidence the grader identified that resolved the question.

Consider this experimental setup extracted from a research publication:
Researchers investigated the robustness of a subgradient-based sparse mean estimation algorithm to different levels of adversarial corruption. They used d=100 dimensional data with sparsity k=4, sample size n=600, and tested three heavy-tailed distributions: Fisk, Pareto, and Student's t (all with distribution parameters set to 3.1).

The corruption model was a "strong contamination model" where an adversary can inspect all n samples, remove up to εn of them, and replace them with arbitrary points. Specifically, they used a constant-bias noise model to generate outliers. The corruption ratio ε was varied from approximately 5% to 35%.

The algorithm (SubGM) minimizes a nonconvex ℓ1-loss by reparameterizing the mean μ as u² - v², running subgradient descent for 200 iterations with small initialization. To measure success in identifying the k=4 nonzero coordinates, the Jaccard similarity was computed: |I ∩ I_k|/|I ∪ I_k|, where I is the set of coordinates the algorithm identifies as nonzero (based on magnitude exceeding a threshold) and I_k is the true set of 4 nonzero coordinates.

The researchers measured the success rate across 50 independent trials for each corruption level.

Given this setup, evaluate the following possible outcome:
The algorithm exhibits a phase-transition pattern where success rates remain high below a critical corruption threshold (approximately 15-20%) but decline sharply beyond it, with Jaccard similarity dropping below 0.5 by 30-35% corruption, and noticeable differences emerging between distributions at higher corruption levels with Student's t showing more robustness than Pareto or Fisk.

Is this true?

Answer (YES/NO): NO